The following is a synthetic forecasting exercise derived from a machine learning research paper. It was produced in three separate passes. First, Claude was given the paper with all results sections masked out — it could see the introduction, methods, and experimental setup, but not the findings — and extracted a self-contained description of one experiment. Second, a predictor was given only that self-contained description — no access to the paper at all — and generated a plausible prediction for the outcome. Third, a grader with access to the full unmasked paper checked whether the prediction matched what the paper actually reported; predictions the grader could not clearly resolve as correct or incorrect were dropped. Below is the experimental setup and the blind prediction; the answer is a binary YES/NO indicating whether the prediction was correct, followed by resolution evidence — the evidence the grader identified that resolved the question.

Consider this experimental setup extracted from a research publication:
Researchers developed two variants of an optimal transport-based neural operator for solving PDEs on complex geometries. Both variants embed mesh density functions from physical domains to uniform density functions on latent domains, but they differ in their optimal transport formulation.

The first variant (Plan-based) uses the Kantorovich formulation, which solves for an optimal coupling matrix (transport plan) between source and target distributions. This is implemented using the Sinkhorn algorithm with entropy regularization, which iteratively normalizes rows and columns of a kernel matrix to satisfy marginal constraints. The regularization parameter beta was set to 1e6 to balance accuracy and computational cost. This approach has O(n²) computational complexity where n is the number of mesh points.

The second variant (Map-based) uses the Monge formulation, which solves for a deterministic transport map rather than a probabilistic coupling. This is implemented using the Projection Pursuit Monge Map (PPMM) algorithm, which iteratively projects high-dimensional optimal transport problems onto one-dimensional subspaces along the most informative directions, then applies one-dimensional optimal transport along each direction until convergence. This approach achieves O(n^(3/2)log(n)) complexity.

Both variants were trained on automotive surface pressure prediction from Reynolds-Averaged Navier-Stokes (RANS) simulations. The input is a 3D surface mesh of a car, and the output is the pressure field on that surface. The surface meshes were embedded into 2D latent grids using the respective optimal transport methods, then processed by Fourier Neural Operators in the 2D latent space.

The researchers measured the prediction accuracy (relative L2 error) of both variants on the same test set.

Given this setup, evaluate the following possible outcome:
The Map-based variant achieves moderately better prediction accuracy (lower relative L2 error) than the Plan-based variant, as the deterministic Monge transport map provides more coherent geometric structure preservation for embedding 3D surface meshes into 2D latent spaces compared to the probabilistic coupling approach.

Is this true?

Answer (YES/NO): NO